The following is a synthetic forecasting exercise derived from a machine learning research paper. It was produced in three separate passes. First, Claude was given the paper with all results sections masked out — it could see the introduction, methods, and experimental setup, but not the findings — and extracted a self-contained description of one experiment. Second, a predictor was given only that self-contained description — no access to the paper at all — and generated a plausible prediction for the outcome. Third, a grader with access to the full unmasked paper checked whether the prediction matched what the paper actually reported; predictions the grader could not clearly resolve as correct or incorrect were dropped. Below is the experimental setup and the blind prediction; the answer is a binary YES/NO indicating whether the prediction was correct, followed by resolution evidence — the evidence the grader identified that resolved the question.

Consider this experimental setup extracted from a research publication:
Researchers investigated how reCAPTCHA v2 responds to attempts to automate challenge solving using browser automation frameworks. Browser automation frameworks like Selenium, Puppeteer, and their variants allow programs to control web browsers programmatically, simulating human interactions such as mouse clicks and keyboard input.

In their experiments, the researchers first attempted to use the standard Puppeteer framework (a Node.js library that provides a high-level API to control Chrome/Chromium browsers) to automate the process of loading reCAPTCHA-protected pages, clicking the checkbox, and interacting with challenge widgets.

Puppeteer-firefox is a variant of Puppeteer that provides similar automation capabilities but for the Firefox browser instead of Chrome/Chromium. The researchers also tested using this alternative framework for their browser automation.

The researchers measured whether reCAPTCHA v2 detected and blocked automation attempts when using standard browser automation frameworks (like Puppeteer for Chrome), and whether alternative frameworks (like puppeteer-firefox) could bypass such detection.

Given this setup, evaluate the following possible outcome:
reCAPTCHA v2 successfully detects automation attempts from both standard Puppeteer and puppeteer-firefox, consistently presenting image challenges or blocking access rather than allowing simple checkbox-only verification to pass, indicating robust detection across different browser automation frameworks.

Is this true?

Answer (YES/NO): NO